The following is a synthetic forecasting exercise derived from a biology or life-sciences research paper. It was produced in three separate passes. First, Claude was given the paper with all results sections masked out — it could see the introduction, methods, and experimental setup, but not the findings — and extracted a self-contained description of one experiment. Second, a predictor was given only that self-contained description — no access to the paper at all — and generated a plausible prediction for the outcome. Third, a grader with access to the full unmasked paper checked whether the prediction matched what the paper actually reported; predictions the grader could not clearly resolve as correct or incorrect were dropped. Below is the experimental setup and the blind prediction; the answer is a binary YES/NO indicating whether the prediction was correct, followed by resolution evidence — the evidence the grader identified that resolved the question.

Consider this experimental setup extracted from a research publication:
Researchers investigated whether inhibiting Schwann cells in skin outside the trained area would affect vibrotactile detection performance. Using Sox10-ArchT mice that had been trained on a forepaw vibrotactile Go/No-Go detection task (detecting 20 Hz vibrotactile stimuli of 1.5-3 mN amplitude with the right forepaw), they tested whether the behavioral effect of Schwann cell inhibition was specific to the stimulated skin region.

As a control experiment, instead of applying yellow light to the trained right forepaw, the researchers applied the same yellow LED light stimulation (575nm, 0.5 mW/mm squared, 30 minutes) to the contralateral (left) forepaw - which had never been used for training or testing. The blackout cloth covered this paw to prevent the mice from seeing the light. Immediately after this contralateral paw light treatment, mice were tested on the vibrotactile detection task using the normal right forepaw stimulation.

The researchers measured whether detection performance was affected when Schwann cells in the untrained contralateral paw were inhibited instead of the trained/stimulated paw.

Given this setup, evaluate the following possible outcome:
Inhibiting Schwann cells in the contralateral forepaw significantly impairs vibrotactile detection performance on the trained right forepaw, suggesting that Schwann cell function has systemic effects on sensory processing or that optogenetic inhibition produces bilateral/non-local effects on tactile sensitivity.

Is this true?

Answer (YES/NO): NO